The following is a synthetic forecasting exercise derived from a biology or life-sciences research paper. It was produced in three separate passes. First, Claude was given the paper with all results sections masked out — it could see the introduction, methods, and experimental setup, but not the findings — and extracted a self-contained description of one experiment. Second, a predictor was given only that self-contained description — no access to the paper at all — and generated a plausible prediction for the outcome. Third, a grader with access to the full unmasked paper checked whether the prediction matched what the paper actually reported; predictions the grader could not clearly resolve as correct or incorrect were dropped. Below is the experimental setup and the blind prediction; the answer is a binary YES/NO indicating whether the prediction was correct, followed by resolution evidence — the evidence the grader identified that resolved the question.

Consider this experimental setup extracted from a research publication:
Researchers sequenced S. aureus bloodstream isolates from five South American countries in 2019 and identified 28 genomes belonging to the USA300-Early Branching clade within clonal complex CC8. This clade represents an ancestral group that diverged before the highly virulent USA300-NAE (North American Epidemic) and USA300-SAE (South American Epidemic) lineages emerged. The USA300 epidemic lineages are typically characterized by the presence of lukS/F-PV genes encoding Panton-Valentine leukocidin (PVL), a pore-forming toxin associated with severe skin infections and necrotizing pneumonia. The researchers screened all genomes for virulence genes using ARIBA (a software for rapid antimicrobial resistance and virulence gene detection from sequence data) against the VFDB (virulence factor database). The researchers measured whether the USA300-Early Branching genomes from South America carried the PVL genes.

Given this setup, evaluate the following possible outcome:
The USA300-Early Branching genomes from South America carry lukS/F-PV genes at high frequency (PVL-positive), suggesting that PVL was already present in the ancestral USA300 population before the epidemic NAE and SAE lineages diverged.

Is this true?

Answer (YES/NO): NO